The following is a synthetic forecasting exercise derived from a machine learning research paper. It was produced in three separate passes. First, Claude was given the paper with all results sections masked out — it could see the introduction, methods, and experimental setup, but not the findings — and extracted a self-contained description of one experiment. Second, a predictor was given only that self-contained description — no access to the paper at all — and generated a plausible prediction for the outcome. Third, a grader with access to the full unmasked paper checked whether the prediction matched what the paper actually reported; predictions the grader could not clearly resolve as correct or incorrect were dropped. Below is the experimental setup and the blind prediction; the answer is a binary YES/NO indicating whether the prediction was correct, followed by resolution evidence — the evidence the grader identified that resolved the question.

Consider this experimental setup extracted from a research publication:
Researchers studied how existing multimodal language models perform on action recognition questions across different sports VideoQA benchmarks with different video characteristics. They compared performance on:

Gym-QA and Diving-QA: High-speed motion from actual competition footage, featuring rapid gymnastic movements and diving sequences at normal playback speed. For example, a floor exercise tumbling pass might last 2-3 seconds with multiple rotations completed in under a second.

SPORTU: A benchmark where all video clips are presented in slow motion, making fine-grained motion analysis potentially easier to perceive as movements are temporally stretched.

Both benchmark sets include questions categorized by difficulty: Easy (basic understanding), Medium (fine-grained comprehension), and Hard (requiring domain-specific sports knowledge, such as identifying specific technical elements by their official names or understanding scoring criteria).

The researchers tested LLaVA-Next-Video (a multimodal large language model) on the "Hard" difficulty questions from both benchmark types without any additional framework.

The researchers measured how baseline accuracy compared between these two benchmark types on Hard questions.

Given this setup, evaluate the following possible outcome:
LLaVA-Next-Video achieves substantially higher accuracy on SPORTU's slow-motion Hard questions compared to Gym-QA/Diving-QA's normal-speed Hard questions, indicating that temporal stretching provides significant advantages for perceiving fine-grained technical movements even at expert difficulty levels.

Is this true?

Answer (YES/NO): YES